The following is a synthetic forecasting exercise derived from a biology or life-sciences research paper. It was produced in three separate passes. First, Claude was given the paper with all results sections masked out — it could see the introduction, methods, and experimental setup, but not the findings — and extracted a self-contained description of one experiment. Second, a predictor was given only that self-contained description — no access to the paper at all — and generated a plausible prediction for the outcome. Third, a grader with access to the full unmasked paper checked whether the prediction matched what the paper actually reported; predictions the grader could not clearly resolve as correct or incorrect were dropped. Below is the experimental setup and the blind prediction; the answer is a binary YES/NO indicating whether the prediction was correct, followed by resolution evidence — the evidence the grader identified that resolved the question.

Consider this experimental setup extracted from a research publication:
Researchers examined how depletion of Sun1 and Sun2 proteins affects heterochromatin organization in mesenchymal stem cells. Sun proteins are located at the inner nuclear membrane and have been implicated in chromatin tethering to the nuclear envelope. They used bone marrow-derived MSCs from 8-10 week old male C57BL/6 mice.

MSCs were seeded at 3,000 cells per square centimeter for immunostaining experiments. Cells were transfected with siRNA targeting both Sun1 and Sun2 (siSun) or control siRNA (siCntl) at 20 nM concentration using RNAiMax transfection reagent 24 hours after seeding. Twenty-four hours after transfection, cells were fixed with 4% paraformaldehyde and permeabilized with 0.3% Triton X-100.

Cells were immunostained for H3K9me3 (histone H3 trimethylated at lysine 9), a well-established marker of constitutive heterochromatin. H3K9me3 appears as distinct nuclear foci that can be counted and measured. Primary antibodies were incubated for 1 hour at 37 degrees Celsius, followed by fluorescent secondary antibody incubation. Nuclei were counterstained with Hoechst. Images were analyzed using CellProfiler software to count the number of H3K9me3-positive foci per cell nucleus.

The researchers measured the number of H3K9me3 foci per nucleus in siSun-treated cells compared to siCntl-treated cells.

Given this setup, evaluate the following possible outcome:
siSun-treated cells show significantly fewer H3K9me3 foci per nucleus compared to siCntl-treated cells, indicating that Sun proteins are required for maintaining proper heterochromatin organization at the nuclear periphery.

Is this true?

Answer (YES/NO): NO